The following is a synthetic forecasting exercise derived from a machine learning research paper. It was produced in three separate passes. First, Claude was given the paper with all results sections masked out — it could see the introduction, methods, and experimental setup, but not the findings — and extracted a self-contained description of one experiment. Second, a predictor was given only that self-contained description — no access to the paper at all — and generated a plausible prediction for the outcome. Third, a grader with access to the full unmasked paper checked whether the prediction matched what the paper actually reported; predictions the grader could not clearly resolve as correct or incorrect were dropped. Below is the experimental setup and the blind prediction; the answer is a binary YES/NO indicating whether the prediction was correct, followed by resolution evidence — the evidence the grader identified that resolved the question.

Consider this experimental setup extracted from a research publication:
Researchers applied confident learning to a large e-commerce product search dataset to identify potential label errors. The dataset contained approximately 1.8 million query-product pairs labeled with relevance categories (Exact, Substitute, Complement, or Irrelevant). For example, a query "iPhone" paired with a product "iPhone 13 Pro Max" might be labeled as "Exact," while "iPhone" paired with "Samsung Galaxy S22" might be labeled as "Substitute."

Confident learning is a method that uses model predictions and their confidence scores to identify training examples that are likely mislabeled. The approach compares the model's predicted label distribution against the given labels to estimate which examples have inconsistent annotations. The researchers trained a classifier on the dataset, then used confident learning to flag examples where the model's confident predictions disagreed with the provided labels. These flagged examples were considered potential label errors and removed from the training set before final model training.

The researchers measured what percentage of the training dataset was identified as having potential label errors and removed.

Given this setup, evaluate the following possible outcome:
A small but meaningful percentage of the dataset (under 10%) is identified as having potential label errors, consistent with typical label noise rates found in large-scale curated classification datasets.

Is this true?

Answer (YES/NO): YES